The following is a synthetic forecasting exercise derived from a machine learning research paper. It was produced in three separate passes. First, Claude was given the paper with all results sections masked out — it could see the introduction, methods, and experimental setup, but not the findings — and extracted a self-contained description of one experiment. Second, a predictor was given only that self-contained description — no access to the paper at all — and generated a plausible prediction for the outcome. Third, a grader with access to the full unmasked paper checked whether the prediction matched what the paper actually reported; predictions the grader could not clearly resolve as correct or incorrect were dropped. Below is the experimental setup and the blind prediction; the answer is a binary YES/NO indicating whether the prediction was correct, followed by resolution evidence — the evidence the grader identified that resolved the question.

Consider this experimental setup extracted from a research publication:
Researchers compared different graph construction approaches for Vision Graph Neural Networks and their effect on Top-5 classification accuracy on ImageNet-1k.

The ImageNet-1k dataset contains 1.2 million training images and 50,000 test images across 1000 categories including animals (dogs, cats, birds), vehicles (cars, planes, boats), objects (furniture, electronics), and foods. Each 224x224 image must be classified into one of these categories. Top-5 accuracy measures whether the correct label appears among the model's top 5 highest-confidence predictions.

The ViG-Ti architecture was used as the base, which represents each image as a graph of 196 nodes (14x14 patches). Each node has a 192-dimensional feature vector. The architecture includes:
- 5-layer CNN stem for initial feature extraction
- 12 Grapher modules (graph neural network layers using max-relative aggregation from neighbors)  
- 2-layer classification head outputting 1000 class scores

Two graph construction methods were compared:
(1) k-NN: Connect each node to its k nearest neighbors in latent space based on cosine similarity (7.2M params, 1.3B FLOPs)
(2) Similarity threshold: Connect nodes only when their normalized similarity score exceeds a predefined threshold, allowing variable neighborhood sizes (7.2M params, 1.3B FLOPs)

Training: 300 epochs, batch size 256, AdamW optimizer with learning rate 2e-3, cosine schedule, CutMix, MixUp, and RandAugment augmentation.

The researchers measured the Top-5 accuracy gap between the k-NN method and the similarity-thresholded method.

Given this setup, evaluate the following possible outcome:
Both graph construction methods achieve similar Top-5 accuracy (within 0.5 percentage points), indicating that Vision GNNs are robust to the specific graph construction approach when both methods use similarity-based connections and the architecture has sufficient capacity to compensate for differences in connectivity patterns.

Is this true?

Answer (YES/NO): NO